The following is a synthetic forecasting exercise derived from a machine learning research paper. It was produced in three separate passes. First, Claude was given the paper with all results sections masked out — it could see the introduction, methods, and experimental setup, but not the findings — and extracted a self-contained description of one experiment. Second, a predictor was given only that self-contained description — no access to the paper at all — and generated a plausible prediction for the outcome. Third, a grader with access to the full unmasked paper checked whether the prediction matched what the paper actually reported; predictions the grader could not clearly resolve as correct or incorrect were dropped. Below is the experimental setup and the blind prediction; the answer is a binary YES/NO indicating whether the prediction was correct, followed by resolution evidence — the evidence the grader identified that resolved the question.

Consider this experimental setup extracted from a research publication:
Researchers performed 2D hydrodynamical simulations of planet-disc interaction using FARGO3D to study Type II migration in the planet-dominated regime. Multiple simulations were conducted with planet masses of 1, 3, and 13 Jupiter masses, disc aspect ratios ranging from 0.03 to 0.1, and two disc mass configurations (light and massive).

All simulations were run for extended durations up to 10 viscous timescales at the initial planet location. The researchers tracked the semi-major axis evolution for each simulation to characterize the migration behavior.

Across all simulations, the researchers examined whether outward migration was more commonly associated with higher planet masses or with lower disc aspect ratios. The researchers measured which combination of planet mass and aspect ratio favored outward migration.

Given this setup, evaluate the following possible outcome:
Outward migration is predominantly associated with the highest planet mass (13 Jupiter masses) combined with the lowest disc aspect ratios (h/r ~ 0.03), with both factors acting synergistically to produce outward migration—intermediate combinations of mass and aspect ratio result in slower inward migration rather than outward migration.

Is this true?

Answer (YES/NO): NO